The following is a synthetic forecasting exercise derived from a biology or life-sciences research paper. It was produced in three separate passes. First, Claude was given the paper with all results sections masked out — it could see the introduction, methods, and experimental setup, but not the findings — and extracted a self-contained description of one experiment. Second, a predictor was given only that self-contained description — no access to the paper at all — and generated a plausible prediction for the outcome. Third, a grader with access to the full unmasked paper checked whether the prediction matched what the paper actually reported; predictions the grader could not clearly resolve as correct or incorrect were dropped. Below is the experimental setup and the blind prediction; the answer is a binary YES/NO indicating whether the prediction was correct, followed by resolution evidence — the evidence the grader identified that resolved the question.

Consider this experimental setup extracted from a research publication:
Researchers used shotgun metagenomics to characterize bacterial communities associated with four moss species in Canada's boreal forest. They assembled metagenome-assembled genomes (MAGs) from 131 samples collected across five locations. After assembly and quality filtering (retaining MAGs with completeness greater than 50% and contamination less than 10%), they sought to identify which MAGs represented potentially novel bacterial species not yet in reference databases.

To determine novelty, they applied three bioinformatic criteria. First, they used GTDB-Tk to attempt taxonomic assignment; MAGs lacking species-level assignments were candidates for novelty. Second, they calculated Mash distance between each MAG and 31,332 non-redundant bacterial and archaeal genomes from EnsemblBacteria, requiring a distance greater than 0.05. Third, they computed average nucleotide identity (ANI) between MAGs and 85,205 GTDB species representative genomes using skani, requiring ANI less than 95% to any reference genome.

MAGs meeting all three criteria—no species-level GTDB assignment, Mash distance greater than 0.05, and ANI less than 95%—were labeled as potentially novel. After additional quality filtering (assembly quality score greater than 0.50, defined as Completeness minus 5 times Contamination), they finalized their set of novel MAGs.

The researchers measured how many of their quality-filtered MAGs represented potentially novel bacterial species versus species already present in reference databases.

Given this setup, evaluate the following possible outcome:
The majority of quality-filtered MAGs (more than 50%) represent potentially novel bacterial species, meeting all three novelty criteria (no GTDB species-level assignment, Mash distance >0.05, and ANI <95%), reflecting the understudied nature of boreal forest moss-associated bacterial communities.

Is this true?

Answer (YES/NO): YES